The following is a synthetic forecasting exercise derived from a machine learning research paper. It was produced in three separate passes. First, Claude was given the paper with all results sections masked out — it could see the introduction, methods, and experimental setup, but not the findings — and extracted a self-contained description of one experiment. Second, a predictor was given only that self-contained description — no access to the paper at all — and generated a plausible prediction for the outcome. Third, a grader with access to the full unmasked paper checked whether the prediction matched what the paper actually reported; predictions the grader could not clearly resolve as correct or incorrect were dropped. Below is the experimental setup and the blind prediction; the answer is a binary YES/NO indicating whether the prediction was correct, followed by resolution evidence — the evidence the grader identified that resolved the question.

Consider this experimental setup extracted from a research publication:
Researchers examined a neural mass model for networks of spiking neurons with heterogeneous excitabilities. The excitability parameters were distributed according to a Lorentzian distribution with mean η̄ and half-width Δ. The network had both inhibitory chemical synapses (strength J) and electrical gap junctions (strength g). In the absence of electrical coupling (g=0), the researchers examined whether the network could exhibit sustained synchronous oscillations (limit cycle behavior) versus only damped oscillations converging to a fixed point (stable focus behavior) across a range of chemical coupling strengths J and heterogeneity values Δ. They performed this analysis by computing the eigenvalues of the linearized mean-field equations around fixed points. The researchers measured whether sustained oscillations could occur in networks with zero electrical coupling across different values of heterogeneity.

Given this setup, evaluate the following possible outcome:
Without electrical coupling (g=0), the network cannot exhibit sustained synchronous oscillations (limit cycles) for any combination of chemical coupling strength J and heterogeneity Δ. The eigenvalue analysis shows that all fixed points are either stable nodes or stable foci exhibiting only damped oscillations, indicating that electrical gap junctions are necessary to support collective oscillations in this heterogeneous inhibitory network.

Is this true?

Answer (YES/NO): NO